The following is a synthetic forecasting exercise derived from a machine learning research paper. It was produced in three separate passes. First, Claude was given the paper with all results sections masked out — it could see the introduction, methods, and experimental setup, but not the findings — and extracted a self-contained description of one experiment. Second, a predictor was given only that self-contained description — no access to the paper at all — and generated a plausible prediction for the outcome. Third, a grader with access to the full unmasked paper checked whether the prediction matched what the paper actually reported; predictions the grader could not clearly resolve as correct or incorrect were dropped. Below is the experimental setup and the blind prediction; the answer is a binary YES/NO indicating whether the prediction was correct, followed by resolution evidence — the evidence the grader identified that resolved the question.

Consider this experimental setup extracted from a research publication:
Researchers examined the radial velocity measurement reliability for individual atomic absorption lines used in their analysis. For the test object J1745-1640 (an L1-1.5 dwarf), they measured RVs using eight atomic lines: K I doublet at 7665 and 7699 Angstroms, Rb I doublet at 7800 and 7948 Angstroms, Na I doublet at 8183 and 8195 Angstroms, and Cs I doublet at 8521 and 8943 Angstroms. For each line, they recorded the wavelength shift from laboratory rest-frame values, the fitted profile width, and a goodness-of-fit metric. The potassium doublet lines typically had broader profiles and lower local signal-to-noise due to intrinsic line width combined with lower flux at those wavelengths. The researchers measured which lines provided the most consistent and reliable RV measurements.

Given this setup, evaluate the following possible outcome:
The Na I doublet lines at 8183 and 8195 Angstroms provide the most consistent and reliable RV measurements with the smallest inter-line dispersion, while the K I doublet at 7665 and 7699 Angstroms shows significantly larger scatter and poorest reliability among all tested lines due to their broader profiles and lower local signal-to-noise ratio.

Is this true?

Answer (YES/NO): NO